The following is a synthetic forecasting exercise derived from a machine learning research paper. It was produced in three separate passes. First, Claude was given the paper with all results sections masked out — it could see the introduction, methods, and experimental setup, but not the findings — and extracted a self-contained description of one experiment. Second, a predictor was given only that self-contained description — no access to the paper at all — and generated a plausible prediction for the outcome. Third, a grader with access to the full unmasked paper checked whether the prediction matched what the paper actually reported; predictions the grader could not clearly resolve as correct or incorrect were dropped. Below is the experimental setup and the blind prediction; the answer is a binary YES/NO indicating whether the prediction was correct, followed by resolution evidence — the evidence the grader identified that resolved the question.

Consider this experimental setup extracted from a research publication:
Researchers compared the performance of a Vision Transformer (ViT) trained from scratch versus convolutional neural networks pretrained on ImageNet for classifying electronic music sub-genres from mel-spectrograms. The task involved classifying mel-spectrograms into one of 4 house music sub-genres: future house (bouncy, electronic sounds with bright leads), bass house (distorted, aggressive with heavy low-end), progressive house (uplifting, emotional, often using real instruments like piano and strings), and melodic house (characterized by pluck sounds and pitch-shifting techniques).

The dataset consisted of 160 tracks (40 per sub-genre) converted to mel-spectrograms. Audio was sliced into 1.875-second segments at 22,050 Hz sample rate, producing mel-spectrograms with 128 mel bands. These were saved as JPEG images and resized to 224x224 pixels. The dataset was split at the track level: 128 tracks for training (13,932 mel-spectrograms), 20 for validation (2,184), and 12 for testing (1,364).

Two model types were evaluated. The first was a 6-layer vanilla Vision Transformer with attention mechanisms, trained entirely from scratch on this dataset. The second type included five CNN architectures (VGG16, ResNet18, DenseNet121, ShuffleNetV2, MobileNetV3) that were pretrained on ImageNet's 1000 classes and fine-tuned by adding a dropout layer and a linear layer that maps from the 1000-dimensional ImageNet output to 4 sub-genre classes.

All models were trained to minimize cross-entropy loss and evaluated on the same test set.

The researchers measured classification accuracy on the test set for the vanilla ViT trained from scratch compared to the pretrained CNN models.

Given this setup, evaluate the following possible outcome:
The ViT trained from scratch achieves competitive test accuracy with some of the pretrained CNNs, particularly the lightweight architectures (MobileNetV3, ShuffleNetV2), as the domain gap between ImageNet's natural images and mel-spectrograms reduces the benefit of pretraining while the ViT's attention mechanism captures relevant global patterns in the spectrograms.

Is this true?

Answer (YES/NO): NO